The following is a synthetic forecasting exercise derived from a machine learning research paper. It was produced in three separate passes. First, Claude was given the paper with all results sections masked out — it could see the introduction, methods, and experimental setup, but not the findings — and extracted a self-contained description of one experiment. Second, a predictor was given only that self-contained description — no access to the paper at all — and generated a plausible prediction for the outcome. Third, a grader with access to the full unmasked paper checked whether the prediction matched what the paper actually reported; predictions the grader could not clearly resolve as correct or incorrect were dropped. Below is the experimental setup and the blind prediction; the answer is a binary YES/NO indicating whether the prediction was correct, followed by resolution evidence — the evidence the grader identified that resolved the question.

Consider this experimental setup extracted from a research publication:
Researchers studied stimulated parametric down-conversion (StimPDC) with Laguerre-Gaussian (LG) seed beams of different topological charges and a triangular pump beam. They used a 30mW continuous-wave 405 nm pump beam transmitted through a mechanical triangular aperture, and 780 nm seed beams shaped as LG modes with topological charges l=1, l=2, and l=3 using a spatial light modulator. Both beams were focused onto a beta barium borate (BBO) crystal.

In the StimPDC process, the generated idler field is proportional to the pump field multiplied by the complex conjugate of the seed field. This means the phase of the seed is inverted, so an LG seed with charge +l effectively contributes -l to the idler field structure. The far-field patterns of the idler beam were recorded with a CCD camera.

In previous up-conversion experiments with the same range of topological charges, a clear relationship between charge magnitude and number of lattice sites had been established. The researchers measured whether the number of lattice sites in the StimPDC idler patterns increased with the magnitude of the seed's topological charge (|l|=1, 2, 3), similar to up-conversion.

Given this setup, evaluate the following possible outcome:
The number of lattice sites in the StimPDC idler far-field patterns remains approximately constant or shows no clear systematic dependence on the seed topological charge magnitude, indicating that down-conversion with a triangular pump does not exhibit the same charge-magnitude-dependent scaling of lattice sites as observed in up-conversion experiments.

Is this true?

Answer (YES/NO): NO